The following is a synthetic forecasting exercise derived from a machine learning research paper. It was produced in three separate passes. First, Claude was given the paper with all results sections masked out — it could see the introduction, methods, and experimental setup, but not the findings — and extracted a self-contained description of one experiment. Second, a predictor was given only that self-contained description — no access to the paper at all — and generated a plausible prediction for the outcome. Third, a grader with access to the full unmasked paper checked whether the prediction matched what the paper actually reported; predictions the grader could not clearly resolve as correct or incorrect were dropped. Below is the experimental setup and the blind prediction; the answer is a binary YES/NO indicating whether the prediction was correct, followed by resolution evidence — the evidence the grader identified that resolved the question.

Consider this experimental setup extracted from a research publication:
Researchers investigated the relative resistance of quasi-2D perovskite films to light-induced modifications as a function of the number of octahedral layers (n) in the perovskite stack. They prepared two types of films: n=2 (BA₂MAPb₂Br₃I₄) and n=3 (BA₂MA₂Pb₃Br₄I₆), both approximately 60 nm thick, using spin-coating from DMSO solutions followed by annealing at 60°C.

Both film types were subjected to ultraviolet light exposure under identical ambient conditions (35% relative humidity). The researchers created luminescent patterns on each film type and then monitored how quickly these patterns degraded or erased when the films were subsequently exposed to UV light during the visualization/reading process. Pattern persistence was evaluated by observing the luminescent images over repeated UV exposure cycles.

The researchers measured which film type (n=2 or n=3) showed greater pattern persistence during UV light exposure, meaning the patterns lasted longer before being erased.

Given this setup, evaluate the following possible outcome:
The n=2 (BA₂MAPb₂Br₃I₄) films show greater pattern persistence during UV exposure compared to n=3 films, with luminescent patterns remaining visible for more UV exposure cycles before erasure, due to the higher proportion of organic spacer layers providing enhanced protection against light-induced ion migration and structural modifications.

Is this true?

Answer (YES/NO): NO